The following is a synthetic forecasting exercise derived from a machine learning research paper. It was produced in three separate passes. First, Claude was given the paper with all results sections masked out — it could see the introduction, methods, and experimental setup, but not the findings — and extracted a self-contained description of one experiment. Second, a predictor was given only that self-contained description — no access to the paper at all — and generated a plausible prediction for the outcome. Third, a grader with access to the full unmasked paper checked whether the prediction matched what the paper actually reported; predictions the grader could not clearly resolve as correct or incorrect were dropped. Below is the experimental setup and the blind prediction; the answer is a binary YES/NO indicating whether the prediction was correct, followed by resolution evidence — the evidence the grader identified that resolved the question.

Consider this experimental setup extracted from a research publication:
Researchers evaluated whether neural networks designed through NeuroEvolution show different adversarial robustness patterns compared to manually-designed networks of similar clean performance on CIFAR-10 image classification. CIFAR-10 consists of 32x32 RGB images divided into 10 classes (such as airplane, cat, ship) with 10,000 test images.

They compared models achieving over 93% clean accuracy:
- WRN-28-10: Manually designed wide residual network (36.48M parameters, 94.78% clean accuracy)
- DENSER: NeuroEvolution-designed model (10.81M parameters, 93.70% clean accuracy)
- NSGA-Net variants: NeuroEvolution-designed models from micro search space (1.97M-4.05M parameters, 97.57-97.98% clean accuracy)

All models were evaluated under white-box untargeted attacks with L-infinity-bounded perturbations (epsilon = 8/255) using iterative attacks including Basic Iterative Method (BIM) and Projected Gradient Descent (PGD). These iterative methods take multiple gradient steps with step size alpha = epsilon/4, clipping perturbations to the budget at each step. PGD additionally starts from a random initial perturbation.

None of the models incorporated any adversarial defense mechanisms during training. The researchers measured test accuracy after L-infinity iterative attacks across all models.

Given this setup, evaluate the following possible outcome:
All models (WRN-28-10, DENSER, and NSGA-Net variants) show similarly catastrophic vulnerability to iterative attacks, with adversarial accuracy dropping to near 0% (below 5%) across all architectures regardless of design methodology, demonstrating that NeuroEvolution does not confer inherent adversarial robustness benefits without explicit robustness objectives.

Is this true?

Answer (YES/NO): YES